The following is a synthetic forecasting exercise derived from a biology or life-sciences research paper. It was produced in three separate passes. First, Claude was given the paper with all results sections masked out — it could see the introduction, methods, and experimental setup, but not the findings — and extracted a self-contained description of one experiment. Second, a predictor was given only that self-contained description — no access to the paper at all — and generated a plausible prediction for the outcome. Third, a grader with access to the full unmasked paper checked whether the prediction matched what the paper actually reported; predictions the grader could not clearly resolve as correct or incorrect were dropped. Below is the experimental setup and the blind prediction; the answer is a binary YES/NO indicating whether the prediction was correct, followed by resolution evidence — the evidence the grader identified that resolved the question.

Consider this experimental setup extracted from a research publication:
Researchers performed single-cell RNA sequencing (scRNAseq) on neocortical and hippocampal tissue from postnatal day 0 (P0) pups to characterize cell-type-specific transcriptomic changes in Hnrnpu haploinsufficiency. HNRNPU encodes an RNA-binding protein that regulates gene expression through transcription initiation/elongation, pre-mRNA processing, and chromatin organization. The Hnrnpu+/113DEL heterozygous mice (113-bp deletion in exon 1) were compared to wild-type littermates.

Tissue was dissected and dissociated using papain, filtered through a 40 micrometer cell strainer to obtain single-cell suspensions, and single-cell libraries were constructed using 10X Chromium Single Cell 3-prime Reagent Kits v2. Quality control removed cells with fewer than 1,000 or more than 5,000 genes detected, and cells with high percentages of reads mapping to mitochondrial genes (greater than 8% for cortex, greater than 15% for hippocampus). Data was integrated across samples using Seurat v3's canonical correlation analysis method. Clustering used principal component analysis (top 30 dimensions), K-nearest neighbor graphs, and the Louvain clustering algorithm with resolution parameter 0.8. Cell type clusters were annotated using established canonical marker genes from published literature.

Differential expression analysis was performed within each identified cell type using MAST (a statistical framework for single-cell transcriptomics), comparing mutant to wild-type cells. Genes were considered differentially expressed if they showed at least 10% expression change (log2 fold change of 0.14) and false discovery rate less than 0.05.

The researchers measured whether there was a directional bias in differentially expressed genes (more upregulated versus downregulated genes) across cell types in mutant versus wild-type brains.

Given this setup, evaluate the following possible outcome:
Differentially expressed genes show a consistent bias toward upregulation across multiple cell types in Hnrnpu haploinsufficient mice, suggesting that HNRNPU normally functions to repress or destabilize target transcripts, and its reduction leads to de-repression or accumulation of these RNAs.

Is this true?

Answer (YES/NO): NO